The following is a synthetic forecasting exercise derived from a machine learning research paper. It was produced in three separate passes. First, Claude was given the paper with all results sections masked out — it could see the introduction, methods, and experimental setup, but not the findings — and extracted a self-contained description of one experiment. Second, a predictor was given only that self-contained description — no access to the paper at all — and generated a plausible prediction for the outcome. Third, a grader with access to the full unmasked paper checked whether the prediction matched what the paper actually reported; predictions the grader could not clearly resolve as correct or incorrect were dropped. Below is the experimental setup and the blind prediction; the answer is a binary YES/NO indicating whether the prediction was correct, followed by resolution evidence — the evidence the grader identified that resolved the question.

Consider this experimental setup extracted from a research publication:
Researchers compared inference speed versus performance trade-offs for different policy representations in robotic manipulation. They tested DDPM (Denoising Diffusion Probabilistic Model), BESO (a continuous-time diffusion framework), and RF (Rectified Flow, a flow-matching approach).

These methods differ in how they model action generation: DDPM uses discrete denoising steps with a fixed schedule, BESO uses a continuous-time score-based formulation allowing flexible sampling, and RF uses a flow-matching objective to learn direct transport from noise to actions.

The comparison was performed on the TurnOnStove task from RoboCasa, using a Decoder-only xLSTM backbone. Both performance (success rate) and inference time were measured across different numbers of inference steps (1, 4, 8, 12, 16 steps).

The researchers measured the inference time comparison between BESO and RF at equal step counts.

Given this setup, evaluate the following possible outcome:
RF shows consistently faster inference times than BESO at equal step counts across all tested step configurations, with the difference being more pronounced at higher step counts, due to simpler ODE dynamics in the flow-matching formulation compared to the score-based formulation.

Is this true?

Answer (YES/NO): NO